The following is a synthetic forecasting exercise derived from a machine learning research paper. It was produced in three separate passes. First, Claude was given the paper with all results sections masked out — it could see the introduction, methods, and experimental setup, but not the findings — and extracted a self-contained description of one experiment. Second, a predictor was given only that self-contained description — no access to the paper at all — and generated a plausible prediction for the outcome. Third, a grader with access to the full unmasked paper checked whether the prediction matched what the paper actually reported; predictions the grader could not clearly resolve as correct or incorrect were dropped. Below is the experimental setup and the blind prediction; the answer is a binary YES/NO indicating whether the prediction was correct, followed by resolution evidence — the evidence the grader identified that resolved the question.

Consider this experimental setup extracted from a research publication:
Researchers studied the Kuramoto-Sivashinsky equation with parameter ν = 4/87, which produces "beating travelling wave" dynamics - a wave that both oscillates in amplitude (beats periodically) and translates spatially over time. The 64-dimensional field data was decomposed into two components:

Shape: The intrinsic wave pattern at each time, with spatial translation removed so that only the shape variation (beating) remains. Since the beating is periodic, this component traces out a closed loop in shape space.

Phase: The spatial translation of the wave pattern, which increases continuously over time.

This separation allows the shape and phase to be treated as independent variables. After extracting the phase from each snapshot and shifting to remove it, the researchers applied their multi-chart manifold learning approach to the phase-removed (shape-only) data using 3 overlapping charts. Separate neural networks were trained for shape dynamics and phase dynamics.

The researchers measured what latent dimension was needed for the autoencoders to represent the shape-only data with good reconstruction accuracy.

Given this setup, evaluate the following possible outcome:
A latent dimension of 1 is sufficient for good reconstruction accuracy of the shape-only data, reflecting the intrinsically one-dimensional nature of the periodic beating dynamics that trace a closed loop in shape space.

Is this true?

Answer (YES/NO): YES